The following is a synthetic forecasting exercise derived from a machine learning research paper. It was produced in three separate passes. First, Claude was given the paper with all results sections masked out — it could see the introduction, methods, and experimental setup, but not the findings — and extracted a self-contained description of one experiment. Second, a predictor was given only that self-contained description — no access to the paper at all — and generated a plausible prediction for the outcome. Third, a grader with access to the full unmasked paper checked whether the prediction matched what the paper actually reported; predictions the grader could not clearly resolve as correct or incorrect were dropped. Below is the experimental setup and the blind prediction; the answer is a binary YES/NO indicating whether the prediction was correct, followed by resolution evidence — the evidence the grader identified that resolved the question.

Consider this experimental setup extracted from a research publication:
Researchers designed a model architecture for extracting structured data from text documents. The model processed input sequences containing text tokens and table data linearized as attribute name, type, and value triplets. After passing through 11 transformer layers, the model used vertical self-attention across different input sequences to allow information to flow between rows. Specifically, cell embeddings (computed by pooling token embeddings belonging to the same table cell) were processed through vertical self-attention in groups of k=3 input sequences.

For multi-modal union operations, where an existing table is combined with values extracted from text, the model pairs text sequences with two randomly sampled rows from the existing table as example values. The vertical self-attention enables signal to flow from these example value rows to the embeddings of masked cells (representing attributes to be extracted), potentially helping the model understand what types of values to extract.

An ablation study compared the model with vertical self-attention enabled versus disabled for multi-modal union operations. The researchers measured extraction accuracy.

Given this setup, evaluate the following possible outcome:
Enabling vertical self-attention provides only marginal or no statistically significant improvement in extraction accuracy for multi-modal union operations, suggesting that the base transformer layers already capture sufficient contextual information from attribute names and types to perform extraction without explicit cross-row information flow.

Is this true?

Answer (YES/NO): NO